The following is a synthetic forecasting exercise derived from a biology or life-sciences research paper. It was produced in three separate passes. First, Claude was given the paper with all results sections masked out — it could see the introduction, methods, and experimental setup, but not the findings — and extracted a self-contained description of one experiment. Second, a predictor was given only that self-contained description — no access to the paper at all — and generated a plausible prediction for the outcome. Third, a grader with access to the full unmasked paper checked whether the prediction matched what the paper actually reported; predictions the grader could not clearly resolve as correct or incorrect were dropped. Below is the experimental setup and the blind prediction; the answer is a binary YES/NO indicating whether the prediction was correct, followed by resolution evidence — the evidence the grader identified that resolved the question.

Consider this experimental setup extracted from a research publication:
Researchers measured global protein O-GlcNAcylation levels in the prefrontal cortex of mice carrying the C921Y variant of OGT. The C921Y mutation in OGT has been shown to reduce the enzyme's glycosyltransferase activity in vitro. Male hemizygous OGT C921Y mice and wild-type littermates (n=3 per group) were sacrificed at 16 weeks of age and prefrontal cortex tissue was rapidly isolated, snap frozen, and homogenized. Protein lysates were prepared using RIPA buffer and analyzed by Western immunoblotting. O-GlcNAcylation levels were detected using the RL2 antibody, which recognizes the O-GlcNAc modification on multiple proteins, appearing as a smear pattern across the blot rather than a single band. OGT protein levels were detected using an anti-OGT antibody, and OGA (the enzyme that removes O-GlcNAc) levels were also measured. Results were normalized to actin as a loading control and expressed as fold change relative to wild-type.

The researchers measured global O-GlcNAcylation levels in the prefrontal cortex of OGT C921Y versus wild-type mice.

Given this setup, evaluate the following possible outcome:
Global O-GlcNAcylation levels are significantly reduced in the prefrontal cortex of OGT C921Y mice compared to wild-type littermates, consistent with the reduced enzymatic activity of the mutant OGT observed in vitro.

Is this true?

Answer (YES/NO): YES